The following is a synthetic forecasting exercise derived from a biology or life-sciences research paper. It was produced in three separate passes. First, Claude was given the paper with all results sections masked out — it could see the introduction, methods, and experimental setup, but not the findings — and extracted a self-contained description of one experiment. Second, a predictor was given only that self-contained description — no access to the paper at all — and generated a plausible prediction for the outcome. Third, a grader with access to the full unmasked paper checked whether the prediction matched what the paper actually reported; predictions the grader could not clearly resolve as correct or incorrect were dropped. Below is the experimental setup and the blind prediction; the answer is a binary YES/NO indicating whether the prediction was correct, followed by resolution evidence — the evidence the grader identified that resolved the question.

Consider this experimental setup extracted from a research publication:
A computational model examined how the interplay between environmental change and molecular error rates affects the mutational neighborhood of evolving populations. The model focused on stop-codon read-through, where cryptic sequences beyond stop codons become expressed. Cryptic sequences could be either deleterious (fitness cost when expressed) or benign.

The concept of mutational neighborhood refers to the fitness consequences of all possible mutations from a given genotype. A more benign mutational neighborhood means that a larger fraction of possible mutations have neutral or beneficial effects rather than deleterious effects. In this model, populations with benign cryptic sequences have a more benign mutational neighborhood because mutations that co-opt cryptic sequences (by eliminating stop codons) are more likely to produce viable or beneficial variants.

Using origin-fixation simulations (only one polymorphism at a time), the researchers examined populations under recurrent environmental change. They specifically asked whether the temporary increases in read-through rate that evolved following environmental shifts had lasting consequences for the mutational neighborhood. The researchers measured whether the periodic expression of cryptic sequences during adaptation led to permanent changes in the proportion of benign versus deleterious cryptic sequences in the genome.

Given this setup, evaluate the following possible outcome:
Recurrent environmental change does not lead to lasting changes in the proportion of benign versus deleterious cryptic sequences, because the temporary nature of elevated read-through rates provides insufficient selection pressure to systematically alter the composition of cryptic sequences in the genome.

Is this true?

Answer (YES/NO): NO